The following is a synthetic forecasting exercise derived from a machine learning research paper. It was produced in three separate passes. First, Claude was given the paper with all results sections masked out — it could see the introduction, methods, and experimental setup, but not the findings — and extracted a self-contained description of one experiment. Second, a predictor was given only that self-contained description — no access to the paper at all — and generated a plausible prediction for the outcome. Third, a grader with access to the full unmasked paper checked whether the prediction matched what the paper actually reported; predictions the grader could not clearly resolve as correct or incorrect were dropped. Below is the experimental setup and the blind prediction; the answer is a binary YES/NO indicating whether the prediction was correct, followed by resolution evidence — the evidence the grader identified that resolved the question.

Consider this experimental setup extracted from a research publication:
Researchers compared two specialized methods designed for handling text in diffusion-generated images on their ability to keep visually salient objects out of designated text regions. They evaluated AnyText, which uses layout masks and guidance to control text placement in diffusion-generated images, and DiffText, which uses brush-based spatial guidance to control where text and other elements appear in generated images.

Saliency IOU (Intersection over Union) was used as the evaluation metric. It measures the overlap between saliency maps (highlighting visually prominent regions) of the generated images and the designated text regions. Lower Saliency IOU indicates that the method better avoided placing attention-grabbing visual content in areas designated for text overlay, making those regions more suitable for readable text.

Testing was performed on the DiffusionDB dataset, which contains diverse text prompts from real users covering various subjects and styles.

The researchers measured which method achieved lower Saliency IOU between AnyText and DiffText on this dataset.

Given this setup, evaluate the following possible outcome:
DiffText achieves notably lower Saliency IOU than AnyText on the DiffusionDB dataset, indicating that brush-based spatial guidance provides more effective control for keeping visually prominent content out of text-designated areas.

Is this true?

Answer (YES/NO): YES